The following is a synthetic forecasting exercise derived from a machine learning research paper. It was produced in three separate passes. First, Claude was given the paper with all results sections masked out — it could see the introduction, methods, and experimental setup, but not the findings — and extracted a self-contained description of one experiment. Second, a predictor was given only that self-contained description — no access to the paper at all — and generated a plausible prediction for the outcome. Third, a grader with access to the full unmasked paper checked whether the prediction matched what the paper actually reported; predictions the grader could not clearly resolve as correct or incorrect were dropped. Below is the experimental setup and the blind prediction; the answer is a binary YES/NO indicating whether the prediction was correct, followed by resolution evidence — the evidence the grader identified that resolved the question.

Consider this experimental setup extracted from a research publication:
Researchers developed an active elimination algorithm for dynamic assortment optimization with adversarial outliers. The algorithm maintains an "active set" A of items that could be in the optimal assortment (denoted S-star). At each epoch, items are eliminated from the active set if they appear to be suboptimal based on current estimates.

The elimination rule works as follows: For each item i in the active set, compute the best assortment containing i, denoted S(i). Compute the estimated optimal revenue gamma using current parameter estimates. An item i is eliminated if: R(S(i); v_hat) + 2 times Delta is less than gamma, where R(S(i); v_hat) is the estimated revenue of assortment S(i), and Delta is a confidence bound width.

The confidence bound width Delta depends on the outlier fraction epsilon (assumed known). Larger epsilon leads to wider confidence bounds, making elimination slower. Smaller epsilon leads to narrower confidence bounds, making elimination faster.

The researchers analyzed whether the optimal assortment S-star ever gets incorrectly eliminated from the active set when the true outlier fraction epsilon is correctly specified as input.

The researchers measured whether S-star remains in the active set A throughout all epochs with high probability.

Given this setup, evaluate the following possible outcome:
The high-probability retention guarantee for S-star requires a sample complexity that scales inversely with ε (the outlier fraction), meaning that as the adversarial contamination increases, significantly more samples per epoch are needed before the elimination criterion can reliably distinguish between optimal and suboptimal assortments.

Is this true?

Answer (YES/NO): NO